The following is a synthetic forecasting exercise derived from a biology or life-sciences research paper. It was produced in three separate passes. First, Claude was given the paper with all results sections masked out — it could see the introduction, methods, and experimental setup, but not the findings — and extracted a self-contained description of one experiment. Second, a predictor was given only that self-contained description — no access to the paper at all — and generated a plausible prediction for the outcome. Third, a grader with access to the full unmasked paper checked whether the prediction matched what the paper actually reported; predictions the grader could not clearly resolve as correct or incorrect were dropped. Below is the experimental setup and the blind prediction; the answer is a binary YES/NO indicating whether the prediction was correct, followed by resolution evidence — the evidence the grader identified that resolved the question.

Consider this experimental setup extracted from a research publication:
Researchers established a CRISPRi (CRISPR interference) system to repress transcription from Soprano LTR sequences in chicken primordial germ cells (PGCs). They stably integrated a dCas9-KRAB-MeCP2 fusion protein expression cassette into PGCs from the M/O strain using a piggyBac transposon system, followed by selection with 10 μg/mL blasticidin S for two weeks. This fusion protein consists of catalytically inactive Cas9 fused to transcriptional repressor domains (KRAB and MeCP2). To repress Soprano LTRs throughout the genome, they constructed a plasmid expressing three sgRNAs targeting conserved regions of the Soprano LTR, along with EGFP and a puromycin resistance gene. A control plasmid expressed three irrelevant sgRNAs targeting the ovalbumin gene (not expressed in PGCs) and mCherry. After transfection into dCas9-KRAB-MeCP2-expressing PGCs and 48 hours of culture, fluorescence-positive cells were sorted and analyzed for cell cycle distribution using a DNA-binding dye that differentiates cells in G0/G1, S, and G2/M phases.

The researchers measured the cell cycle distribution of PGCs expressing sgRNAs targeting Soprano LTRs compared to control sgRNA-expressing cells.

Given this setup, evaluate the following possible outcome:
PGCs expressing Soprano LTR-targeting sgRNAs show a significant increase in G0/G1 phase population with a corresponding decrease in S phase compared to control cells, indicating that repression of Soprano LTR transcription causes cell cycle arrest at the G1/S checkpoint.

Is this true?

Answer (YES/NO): NO